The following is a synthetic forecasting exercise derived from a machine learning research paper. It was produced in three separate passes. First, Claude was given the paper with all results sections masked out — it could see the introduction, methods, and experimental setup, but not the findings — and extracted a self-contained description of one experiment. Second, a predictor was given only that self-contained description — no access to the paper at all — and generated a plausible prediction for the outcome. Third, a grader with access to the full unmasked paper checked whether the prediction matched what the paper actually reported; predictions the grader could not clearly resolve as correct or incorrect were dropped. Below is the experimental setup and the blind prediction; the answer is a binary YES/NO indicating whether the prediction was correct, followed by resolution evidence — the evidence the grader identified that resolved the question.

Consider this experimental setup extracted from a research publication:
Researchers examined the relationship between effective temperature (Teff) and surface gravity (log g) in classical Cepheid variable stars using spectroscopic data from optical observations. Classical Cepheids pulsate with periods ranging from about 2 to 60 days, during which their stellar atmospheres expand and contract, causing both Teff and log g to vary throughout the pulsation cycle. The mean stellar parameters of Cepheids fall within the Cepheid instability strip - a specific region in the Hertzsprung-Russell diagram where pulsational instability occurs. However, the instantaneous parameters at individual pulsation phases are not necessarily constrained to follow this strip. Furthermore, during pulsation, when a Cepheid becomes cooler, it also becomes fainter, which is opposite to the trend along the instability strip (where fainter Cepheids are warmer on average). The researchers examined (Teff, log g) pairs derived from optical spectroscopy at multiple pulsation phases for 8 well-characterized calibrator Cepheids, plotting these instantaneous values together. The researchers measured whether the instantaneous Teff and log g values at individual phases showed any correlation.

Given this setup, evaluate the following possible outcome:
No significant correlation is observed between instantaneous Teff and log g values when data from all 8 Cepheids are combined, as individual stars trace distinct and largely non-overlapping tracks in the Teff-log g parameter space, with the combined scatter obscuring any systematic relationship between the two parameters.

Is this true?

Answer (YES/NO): NO